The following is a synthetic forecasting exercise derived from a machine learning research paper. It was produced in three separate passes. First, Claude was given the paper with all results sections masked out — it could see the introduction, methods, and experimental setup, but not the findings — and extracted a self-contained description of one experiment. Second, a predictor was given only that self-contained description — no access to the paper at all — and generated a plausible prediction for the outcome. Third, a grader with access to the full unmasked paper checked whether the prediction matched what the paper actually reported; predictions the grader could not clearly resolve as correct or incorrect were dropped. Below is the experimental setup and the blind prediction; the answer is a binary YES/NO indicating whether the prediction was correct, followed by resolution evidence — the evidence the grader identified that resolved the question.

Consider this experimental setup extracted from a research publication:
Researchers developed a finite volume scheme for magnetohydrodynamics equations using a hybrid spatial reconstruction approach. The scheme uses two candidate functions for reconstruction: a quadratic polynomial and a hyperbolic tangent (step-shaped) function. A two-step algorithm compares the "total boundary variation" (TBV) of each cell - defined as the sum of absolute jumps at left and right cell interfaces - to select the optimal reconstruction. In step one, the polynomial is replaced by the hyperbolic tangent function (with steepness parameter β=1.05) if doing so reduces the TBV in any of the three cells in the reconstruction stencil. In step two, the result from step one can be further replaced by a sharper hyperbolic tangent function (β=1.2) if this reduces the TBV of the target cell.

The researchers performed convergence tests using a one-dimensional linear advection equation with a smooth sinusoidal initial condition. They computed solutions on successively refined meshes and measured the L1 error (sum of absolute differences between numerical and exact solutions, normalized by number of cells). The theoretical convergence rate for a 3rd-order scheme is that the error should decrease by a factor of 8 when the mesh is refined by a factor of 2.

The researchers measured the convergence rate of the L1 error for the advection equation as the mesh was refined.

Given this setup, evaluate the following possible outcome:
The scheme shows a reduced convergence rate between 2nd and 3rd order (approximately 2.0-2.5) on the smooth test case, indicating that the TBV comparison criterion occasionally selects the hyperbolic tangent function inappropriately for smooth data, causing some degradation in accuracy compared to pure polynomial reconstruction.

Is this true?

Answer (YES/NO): NO